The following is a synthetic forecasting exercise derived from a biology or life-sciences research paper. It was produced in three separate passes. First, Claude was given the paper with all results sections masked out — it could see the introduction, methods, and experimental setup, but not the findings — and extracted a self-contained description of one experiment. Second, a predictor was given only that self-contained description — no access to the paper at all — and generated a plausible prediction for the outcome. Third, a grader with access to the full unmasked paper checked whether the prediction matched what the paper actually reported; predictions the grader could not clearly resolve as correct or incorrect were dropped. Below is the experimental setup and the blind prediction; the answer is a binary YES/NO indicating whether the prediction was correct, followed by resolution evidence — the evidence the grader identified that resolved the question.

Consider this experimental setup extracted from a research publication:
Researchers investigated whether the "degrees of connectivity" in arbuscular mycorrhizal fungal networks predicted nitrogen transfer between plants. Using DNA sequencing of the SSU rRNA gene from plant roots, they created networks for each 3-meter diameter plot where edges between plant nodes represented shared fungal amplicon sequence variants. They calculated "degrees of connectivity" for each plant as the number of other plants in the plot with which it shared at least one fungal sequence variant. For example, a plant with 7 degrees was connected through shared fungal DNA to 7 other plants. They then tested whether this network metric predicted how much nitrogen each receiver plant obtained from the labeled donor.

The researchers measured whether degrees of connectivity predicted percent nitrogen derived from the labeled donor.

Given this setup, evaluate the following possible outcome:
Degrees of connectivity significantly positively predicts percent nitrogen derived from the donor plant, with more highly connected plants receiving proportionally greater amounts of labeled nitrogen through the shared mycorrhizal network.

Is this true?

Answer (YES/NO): NO